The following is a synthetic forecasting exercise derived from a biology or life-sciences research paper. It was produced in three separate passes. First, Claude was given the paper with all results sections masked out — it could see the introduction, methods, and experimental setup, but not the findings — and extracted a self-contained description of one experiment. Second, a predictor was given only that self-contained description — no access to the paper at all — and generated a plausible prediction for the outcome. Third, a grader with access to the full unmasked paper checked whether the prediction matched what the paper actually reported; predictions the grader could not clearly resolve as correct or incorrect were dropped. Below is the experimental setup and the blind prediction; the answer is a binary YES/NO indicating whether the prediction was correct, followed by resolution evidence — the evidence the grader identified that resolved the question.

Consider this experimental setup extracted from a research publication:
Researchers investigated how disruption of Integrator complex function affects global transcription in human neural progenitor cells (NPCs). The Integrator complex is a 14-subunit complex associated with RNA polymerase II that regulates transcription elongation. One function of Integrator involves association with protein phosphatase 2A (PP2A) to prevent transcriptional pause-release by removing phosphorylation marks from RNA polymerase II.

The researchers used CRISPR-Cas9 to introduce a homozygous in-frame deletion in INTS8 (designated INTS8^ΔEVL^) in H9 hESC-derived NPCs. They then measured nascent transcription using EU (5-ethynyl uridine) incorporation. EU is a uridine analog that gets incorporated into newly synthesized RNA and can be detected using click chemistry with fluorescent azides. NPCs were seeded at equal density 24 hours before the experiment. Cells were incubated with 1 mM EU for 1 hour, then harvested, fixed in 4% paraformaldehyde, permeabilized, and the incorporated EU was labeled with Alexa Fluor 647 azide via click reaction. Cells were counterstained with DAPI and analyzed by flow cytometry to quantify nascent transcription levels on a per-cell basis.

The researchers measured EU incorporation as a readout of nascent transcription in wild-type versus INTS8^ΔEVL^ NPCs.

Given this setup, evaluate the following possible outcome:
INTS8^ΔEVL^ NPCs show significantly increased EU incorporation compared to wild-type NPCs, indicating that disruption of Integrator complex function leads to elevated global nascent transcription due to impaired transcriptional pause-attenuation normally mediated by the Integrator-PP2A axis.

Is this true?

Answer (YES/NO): YES